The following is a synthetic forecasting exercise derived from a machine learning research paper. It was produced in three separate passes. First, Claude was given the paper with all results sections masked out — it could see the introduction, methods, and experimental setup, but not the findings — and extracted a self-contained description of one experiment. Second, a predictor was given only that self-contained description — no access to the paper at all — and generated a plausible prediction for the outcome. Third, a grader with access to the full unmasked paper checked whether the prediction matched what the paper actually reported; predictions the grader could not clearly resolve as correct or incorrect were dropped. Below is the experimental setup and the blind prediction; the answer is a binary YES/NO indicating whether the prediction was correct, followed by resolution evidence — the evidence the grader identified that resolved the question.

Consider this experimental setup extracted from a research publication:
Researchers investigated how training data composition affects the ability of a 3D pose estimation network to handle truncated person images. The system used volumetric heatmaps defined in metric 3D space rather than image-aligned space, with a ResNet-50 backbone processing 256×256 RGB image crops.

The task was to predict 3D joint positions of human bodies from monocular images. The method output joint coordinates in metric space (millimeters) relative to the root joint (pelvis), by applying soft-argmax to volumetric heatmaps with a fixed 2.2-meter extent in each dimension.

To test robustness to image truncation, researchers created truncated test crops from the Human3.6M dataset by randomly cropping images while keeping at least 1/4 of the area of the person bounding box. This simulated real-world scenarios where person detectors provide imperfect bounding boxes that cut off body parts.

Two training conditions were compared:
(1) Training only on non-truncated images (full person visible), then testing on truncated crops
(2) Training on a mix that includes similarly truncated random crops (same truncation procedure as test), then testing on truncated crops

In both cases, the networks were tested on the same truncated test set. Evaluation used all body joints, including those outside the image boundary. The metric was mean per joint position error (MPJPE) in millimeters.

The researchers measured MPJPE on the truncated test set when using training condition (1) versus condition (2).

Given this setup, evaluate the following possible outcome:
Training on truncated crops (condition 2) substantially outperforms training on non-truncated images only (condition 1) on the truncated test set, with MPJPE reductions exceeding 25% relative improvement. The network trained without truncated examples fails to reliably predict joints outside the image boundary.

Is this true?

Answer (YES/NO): NO